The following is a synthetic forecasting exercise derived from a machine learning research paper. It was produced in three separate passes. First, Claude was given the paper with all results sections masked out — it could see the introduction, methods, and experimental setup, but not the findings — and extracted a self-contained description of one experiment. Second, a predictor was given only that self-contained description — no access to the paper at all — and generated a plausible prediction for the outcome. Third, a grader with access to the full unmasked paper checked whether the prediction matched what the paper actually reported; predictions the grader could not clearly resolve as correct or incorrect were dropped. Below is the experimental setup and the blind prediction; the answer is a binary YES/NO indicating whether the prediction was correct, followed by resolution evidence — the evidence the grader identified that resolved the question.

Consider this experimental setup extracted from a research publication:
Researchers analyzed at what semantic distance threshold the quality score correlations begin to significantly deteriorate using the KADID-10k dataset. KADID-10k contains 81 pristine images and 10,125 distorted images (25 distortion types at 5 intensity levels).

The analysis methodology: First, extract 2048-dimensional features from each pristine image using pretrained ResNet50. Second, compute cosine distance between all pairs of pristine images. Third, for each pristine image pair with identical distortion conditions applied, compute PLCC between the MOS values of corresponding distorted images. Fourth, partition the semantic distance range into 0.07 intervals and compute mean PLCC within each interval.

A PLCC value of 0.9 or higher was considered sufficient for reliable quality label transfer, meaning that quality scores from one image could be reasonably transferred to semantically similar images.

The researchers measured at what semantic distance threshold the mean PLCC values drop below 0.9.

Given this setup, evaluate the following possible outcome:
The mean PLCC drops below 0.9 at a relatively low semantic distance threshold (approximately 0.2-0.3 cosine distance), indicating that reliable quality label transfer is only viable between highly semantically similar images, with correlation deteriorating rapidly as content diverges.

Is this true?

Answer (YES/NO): NO